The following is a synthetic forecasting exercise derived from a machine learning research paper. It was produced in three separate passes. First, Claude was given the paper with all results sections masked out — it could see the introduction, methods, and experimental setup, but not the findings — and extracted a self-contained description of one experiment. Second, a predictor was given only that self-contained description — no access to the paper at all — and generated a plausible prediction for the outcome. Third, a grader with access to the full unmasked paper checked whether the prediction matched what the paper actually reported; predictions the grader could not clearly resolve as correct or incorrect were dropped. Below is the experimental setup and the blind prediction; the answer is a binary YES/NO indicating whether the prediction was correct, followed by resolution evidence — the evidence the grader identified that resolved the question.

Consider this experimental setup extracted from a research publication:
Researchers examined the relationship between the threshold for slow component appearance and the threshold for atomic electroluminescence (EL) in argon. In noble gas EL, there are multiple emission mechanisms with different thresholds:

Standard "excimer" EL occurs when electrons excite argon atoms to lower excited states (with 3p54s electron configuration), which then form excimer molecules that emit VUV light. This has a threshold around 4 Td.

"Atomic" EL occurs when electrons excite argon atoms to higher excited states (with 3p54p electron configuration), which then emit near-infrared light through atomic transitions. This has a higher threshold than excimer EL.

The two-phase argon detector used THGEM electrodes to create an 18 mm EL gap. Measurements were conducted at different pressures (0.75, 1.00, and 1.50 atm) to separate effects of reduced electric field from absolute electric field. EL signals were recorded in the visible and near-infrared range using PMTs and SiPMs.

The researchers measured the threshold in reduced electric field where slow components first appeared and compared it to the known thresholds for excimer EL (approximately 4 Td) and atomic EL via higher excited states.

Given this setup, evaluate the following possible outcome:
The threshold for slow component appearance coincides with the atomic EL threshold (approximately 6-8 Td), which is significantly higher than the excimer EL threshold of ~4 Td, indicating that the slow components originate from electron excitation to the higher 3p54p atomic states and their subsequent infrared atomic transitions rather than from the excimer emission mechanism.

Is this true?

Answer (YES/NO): NO